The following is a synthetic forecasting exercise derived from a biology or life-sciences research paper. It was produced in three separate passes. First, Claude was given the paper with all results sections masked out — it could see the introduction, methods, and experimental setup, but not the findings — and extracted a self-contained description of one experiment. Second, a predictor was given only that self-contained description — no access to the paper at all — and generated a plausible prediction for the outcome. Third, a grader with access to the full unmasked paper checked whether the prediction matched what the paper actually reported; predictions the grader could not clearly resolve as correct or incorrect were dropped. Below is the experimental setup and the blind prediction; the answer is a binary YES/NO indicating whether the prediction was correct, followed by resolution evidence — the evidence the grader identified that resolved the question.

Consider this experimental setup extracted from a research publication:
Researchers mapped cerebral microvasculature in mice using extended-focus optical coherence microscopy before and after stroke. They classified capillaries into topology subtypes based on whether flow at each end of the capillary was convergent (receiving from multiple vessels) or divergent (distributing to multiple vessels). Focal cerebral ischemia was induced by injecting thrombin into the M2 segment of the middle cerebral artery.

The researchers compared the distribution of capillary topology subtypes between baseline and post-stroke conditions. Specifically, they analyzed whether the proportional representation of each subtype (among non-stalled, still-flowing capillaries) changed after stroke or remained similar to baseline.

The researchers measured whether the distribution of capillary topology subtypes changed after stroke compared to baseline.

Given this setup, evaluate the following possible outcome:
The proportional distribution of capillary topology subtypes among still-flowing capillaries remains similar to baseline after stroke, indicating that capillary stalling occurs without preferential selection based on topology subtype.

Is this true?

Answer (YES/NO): NO